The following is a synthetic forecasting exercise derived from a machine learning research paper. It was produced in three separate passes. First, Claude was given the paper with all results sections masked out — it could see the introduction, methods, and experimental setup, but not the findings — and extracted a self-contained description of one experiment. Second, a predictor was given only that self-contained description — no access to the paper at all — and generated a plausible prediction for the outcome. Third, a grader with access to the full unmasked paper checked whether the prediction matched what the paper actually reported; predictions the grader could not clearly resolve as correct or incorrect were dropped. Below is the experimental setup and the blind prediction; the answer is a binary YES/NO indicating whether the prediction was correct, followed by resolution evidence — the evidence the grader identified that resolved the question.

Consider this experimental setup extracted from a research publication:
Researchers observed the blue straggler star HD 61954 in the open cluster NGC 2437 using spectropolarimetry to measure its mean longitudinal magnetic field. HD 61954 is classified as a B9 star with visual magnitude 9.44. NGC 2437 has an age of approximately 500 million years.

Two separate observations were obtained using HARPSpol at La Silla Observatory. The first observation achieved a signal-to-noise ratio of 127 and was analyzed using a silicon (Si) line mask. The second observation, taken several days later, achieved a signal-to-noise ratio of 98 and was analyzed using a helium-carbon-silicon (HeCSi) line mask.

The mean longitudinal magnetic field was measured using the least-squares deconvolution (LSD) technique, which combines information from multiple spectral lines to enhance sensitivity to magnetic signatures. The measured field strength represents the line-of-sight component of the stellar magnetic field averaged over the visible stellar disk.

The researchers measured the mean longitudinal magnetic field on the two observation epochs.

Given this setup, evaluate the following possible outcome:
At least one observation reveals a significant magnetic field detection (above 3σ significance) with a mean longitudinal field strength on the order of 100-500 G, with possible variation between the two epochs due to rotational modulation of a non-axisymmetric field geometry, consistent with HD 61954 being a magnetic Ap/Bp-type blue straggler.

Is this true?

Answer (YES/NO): NO